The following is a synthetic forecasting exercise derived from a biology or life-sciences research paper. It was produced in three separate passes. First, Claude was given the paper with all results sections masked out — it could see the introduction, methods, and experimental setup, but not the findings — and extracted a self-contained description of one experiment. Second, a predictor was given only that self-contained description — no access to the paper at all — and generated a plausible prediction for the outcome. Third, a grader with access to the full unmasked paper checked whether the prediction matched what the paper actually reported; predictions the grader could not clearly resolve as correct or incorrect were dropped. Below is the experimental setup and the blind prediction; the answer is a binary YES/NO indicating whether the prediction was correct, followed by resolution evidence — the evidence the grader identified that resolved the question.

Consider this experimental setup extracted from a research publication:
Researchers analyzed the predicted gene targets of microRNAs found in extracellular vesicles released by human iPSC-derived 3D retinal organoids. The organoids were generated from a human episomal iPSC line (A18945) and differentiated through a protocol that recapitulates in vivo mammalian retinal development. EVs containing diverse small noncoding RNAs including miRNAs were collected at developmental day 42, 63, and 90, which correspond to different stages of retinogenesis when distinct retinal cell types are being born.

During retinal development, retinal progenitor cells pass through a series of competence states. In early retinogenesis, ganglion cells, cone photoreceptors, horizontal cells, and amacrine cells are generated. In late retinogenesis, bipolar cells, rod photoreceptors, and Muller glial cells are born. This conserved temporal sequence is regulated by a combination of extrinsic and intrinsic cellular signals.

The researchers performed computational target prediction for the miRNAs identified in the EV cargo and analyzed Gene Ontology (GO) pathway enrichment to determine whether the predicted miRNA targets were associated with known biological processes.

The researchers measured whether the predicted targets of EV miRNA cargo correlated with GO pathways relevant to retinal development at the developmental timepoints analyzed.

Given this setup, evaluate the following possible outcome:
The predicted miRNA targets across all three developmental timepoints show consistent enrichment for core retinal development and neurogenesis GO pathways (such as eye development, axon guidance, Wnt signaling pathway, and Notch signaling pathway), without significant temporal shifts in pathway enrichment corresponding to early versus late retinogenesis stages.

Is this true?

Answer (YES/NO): NO